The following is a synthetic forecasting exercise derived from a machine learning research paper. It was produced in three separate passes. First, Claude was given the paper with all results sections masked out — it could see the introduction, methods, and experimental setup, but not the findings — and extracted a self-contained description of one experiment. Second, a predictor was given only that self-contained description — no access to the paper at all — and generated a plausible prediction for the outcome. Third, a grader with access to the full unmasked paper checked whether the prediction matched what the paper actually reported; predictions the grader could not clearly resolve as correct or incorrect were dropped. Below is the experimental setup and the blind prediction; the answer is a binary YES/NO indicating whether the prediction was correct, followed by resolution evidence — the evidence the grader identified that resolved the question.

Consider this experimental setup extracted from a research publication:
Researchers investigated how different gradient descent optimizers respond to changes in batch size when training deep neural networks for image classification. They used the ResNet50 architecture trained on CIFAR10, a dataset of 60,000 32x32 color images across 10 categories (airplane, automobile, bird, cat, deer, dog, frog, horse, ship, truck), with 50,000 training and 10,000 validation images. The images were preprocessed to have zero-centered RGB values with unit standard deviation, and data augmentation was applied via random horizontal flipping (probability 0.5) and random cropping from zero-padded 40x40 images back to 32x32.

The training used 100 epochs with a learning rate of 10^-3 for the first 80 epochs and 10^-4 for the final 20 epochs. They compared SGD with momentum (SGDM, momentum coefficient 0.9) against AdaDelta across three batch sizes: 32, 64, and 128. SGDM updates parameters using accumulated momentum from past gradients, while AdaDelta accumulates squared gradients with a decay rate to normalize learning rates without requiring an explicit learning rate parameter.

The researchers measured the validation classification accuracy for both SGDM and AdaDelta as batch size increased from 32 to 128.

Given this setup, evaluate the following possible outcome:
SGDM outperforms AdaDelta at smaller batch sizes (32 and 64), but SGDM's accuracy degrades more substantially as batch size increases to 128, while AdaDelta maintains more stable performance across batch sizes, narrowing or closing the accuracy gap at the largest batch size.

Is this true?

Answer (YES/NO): NO